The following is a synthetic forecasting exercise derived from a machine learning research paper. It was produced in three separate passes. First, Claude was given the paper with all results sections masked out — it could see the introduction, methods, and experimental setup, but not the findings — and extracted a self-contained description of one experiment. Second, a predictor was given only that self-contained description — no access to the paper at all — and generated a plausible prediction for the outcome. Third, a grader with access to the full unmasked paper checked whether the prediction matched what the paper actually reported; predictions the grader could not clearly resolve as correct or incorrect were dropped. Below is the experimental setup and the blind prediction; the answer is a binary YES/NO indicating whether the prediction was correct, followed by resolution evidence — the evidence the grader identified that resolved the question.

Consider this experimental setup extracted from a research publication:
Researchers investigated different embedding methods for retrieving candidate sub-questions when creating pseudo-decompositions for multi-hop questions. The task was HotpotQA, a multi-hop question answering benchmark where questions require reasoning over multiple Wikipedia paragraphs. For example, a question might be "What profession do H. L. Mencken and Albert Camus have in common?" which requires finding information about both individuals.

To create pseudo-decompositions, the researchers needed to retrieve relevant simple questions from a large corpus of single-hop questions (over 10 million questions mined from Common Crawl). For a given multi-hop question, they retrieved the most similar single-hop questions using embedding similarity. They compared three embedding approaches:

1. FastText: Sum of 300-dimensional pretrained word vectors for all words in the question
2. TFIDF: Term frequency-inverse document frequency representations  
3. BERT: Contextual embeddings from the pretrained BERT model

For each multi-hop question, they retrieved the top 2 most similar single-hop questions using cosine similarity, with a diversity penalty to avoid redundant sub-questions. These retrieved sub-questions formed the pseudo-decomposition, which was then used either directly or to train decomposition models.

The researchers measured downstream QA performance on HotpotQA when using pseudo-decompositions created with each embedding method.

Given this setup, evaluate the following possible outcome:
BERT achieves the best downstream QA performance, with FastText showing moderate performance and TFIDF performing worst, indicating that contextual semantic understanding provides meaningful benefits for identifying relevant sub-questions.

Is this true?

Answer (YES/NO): NO